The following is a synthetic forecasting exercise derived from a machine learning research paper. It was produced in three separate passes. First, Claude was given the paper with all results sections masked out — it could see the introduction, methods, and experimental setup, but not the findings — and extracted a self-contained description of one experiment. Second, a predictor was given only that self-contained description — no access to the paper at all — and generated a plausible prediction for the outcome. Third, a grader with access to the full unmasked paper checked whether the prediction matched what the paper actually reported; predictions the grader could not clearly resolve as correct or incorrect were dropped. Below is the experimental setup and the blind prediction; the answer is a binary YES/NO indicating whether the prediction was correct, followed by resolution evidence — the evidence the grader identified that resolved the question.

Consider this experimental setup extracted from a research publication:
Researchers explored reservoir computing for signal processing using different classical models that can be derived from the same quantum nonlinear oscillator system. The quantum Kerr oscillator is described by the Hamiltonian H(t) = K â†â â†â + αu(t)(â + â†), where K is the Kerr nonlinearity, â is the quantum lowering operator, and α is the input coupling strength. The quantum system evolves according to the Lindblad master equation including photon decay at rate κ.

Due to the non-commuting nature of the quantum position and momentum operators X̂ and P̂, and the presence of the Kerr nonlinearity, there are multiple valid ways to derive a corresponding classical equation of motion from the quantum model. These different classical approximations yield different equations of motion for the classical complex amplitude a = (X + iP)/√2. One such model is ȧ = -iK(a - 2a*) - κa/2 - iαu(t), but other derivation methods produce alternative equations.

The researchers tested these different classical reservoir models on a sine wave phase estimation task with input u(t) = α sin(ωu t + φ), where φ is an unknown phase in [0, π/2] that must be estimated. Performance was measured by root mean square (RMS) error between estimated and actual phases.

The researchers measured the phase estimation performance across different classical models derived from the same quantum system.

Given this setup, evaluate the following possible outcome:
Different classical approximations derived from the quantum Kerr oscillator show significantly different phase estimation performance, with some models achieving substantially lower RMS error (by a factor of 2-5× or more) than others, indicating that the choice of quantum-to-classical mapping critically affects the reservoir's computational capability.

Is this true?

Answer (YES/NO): NO